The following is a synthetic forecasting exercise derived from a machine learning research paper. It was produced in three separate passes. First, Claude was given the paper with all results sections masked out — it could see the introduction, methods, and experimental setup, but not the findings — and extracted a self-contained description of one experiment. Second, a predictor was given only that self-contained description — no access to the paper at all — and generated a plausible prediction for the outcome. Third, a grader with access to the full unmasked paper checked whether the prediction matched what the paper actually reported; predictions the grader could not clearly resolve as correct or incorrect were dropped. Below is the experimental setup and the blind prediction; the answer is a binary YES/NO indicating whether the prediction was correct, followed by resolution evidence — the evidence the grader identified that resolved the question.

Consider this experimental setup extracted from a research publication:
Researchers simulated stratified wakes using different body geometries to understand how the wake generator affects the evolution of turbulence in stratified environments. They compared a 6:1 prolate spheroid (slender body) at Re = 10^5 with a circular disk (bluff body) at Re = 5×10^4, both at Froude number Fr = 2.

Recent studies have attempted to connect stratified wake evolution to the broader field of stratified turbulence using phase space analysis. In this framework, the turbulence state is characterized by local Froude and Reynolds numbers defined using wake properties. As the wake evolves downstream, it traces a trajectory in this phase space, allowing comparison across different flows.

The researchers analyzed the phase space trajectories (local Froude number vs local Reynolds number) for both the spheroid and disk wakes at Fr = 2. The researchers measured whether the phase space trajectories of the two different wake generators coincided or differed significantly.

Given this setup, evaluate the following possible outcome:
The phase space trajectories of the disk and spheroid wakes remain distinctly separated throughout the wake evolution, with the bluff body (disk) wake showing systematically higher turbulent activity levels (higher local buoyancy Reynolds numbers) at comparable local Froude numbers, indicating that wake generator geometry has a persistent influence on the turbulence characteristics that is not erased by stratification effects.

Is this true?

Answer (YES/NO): YES